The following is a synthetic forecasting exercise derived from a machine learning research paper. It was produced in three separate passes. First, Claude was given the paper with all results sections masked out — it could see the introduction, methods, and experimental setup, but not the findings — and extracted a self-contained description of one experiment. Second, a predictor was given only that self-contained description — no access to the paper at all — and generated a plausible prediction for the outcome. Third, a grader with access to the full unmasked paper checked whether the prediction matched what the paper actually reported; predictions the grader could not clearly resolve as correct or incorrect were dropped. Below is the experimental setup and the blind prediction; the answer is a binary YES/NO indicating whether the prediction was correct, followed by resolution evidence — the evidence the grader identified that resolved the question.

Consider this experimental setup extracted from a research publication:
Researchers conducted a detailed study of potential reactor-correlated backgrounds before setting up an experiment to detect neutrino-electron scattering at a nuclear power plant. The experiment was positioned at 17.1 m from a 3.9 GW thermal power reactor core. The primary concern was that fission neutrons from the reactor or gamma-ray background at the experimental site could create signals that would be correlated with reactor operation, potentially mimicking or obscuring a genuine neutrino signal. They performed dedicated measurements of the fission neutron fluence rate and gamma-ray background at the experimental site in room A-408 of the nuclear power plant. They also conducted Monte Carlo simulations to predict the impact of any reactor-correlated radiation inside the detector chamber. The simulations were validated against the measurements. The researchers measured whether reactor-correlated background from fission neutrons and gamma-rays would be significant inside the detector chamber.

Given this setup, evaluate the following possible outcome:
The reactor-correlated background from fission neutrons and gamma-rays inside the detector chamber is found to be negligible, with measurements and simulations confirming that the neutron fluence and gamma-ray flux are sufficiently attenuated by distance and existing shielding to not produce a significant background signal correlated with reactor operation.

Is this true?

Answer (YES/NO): YES